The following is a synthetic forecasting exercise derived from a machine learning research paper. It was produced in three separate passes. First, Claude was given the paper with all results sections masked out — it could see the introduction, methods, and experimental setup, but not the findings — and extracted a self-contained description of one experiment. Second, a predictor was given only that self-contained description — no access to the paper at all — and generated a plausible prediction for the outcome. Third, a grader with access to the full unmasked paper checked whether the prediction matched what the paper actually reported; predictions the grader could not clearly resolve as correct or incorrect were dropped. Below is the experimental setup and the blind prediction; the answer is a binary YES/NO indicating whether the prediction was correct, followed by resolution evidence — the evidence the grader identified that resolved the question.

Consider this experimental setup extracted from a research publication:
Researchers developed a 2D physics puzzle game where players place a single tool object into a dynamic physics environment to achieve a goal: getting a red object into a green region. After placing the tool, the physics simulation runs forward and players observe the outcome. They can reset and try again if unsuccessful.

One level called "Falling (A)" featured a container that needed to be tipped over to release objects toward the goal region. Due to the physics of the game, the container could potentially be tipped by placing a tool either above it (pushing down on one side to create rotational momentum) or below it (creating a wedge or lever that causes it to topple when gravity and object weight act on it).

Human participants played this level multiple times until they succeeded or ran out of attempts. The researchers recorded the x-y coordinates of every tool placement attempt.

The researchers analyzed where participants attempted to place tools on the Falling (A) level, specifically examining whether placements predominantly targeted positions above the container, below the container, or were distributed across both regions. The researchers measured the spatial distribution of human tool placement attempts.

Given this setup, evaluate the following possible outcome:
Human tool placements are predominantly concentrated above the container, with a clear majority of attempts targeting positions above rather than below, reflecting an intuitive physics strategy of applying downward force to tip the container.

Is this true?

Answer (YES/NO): YES